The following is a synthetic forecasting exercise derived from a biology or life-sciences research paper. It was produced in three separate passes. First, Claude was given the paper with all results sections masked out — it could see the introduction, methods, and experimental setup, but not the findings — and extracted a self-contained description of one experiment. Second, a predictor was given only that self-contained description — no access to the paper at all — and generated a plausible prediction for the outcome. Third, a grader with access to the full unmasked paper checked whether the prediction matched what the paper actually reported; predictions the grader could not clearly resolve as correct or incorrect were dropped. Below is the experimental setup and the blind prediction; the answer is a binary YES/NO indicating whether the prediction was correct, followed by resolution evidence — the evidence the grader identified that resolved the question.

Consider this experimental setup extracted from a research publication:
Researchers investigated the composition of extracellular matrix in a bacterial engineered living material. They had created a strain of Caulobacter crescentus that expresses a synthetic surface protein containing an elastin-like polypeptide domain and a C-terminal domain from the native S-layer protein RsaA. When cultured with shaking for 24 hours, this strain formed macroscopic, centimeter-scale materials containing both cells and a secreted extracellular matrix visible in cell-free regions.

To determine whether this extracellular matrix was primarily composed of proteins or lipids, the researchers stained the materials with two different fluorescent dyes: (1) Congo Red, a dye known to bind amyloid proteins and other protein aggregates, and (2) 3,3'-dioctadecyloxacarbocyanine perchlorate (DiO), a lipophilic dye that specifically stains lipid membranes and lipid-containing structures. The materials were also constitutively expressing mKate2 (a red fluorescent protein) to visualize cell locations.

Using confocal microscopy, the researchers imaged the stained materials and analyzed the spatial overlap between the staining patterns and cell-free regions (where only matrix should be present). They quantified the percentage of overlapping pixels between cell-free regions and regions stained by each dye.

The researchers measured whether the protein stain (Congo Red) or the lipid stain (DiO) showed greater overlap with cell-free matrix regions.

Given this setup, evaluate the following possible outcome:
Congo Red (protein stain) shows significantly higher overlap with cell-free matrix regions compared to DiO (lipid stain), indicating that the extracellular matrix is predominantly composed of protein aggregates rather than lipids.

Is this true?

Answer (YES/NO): YES